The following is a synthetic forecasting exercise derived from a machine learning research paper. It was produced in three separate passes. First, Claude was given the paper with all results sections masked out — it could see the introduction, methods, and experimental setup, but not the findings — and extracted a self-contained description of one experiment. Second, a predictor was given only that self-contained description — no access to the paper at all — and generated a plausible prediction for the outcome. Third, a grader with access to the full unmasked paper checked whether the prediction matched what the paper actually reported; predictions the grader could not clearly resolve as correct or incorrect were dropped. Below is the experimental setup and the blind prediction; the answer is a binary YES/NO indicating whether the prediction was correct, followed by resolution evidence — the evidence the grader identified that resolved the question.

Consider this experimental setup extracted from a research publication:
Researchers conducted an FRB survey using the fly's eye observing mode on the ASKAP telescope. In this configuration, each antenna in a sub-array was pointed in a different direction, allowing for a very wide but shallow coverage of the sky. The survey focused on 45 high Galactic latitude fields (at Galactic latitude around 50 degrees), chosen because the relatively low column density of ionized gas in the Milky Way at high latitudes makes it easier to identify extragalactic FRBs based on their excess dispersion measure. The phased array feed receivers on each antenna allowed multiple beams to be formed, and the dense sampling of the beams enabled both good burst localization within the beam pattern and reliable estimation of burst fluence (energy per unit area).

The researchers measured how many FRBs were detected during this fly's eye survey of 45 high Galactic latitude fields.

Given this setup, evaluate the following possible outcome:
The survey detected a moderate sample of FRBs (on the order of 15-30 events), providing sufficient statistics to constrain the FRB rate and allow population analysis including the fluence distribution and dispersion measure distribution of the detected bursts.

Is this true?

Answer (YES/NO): YES